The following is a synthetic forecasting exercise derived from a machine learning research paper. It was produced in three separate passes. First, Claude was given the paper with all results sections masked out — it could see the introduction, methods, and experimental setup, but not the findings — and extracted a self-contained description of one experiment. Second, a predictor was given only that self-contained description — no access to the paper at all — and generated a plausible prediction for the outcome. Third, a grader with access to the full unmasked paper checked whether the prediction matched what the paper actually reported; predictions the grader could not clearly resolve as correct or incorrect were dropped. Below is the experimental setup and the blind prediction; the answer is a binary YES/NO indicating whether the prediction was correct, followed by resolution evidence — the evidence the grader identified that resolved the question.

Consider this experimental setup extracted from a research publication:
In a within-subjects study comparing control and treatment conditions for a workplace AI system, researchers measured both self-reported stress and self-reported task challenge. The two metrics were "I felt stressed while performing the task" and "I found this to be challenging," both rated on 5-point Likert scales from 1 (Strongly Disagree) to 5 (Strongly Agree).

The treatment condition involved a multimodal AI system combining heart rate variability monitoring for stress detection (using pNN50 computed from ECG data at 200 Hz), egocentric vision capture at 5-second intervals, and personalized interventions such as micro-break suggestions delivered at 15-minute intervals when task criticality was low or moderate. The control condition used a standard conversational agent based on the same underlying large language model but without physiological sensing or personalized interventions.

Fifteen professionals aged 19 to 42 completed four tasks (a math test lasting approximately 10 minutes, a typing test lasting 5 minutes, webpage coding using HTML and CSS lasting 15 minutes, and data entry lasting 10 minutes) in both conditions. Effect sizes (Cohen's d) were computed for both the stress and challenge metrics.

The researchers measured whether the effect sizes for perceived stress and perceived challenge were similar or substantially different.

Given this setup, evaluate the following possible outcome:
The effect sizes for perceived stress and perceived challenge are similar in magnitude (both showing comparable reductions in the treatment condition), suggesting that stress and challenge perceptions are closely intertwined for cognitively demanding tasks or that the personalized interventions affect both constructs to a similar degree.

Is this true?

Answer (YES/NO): YES